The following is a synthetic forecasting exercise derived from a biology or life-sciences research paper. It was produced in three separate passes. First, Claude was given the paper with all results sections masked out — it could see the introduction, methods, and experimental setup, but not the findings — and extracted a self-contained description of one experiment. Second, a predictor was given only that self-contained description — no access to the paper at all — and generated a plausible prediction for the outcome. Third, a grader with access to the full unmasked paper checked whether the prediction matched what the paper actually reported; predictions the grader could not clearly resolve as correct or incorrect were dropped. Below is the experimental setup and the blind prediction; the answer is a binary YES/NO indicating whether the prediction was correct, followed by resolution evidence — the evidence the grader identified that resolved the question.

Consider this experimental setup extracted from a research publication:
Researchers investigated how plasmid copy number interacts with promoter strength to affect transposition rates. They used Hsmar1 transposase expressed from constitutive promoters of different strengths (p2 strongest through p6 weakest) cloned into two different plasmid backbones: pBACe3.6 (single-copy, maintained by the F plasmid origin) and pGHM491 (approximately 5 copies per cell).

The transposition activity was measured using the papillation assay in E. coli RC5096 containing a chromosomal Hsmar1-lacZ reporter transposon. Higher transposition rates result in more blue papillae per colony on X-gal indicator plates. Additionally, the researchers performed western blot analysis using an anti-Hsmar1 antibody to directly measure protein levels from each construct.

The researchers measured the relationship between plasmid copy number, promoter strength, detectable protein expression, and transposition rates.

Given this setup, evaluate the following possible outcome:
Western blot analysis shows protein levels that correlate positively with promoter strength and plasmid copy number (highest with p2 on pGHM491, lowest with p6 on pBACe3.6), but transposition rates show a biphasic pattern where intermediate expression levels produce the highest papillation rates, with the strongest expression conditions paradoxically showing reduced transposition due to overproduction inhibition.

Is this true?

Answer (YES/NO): NO